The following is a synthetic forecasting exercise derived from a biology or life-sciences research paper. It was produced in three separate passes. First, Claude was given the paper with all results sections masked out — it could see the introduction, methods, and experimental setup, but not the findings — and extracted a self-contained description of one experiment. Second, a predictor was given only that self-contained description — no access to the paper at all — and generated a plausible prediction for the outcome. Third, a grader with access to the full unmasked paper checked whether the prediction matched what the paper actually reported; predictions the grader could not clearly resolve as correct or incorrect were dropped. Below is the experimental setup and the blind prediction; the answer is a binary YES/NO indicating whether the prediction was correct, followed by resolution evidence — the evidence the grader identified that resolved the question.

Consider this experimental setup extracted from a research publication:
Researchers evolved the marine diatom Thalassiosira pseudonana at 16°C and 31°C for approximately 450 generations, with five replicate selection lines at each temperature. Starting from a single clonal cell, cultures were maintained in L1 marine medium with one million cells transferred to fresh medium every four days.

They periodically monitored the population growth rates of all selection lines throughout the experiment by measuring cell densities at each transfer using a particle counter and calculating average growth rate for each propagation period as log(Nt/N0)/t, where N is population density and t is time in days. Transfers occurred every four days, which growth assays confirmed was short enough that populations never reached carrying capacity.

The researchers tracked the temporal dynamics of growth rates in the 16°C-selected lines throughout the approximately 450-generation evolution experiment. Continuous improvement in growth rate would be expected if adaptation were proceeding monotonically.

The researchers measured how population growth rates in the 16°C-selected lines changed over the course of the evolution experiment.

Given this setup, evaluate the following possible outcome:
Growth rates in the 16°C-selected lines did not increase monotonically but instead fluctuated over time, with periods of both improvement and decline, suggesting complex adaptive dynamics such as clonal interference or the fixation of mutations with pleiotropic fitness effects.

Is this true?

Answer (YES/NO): YES